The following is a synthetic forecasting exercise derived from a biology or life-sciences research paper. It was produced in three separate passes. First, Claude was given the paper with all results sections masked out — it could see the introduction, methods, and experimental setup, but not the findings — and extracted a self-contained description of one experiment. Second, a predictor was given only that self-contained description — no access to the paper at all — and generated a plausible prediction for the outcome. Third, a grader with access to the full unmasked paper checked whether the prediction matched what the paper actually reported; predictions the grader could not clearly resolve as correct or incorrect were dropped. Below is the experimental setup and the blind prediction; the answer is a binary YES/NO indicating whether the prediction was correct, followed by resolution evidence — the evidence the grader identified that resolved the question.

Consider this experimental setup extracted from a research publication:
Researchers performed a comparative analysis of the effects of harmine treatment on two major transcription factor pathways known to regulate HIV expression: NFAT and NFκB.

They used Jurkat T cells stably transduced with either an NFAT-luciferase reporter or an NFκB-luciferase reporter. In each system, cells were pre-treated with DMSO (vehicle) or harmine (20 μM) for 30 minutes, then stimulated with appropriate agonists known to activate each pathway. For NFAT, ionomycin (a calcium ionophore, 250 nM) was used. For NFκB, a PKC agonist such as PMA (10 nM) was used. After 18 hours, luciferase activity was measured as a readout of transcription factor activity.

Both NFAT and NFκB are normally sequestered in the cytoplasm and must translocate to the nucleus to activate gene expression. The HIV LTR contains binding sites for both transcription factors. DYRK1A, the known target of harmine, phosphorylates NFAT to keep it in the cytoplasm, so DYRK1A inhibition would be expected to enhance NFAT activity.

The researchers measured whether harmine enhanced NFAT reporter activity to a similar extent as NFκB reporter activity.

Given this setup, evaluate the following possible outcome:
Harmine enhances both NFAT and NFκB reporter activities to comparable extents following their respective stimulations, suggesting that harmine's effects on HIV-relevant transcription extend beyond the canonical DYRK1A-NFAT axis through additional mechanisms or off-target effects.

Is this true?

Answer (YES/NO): NO